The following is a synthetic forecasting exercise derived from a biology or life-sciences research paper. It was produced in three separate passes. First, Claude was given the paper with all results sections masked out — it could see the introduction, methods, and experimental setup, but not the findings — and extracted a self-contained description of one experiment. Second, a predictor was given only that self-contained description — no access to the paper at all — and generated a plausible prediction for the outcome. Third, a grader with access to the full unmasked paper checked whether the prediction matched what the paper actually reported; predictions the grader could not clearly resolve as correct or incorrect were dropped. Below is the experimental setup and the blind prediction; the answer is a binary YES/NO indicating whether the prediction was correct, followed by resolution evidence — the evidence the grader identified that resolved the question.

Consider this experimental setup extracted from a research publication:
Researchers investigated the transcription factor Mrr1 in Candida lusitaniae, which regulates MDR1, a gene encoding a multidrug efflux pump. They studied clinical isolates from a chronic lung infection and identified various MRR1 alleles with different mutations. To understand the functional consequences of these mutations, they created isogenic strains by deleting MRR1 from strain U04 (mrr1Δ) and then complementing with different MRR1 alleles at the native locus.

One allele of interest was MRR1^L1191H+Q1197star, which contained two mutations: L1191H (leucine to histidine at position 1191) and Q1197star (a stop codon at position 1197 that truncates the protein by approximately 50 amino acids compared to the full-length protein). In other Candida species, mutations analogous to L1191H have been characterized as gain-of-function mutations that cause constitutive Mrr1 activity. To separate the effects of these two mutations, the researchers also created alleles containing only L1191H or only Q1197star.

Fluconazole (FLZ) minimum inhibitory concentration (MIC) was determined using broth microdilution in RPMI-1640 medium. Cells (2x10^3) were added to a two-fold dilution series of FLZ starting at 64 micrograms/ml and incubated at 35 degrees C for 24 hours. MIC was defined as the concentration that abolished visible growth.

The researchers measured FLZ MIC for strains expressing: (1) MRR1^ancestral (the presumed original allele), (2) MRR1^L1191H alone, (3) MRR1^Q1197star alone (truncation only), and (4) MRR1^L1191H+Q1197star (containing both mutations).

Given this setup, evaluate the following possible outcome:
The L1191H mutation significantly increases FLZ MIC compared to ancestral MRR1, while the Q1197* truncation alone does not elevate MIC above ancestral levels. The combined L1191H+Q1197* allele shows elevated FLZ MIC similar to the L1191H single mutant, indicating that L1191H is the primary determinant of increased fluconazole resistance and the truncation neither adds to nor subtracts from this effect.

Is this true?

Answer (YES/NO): NO